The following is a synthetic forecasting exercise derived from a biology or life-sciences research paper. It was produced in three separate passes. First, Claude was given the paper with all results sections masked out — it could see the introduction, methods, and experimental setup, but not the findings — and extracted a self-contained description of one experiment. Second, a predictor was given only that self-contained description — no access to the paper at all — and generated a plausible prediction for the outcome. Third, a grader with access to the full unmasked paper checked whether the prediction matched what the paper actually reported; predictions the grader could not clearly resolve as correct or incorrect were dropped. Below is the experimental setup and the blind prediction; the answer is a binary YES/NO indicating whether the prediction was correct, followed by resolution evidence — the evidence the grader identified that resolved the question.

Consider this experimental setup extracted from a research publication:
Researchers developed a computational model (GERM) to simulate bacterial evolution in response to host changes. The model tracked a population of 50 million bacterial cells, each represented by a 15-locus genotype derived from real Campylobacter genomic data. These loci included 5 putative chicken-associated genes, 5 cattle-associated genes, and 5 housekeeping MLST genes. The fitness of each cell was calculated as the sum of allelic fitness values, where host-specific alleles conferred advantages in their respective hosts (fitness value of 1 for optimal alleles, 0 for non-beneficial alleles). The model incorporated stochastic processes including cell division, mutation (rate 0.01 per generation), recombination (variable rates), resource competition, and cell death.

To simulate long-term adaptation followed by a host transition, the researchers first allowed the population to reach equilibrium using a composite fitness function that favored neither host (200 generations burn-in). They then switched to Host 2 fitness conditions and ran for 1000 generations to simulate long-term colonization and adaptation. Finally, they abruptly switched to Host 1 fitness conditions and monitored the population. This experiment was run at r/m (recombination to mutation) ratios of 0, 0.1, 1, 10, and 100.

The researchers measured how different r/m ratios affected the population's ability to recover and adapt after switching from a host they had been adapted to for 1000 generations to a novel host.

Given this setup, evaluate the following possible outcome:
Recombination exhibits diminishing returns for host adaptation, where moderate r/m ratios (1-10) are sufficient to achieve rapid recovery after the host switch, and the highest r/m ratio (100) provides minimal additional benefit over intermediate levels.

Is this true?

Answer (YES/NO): NO